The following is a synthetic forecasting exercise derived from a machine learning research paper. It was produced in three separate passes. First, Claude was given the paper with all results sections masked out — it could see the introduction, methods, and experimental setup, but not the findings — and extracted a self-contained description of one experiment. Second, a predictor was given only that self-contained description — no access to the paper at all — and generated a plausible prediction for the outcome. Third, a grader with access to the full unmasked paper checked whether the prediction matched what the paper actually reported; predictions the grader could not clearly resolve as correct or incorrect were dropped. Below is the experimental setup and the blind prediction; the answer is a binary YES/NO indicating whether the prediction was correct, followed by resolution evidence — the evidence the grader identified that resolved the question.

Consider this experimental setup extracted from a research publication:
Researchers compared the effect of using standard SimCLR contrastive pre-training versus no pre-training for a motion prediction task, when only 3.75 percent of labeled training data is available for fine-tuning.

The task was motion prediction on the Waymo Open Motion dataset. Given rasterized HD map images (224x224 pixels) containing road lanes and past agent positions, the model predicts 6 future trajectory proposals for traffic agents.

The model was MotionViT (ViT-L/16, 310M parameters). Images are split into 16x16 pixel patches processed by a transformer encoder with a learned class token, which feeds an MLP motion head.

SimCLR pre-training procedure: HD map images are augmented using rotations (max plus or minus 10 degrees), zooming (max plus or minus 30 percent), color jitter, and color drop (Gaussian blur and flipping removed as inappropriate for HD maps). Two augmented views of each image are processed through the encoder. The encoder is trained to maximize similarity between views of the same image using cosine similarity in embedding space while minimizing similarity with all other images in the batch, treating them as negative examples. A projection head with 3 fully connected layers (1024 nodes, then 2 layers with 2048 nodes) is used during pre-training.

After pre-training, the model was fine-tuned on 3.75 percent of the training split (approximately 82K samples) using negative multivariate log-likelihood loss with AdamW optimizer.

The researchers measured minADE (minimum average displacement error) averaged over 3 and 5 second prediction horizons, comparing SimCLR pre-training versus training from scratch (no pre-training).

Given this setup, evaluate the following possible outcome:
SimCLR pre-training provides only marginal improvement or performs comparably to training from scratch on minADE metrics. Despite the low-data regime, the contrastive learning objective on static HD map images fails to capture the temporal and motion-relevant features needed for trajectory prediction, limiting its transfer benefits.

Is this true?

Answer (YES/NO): NO